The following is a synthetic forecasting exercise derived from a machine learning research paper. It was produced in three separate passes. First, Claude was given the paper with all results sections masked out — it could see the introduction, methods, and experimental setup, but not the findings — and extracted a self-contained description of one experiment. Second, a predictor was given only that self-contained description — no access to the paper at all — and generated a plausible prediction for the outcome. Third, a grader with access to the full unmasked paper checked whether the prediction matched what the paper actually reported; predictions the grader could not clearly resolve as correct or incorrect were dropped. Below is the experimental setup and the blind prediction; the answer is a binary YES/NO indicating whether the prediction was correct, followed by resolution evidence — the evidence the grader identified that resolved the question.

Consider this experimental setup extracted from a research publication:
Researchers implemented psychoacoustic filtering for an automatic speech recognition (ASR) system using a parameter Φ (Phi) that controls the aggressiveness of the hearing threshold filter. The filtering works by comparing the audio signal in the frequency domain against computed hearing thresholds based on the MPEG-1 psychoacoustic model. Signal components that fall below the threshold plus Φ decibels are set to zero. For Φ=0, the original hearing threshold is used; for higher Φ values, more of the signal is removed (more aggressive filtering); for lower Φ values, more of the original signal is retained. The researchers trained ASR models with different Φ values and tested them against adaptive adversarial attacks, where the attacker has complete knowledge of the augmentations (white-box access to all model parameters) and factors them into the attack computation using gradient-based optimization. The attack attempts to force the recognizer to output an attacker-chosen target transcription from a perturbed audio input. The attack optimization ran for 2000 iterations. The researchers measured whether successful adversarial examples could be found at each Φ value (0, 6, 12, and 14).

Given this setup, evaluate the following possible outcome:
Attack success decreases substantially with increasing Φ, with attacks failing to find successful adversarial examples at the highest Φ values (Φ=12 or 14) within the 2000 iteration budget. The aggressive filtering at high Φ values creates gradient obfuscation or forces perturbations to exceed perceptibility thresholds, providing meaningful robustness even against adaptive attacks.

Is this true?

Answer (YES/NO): NO